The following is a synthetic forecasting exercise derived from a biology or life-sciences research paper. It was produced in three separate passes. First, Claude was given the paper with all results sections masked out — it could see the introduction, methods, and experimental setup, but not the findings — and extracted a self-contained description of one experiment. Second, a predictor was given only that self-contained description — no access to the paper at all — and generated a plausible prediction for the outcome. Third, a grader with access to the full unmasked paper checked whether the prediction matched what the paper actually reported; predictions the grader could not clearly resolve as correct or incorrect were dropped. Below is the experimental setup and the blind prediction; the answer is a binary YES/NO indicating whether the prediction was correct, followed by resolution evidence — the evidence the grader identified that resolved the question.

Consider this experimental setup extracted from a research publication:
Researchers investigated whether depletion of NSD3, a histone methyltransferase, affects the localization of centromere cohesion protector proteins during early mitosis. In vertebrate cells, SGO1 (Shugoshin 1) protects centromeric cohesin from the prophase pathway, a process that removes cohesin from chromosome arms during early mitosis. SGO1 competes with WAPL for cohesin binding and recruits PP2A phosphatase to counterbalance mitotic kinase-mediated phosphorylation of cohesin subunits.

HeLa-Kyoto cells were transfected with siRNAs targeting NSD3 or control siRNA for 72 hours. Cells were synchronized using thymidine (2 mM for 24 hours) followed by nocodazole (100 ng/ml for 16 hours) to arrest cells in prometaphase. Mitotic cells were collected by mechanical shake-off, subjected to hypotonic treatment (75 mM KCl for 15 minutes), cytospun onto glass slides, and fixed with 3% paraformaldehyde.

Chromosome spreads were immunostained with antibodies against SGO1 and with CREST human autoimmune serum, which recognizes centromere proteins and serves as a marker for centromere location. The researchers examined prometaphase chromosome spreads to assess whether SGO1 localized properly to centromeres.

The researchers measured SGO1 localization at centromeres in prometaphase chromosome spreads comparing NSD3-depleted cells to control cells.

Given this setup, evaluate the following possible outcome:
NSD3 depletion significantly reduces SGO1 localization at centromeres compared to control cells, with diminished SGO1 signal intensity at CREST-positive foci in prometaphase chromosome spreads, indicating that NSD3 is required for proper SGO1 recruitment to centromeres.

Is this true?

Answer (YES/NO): NO